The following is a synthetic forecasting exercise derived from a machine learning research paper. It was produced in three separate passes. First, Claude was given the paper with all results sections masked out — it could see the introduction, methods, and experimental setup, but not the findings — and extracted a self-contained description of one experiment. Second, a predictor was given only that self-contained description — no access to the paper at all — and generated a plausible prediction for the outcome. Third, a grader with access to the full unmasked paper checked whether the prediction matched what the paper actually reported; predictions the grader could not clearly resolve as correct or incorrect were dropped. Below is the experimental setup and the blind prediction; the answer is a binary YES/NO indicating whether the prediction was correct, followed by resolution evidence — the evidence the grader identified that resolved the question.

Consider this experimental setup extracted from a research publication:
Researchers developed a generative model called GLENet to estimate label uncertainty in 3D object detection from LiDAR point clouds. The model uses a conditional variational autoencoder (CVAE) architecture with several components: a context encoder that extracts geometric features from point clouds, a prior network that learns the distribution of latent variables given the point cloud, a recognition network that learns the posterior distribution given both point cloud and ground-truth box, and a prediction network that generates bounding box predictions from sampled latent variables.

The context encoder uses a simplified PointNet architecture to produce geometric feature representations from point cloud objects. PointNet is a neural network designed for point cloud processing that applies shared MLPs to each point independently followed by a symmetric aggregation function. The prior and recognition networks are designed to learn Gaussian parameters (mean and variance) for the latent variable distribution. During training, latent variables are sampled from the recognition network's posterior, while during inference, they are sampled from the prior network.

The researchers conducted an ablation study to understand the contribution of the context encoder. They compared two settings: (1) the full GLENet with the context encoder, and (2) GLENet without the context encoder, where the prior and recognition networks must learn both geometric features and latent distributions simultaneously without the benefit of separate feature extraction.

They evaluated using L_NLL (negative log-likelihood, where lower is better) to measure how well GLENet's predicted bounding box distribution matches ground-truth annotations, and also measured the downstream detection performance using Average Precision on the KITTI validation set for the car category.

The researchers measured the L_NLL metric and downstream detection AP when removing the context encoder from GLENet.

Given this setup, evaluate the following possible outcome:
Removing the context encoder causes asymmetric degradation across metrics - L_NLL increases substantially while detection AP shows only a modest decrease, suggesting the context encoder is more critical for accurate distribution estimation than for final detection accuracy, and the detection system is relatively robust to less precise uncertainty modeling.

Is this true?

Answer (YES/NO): NO